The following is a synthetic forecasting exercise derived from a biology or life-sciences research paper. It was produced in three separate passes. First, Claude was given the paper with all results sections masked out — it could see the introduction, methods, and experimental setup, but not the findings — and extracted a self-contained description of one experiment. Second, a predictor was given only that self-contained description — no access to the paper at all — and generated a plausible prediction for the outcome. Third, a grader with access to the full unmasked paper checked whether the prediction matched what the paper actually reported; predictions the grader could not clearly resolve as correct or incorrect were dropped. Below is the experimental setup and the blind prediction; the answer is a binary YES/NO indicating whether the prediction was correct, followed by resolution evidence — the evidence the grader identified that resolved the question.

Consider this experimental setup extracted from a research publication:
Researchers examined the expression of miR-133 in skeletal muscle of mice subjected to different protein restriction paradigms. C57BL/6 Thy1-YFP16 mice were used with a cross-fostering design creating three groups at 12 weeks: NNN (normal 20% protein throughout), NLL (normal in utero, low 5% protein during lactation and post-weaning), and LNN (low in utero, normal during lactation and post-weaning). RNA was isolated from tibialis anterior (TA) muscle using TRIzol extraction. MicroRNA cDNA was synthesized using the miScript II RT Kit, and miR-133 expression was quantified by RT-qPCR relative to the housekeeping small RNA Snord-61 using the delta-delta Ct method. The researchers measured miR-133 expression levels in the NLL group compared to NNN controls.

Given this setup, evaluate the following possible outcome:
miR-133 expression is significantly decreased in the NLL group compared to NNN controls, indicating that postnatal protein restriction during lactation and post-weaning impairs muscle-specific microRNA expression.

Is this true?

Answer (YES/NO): YES